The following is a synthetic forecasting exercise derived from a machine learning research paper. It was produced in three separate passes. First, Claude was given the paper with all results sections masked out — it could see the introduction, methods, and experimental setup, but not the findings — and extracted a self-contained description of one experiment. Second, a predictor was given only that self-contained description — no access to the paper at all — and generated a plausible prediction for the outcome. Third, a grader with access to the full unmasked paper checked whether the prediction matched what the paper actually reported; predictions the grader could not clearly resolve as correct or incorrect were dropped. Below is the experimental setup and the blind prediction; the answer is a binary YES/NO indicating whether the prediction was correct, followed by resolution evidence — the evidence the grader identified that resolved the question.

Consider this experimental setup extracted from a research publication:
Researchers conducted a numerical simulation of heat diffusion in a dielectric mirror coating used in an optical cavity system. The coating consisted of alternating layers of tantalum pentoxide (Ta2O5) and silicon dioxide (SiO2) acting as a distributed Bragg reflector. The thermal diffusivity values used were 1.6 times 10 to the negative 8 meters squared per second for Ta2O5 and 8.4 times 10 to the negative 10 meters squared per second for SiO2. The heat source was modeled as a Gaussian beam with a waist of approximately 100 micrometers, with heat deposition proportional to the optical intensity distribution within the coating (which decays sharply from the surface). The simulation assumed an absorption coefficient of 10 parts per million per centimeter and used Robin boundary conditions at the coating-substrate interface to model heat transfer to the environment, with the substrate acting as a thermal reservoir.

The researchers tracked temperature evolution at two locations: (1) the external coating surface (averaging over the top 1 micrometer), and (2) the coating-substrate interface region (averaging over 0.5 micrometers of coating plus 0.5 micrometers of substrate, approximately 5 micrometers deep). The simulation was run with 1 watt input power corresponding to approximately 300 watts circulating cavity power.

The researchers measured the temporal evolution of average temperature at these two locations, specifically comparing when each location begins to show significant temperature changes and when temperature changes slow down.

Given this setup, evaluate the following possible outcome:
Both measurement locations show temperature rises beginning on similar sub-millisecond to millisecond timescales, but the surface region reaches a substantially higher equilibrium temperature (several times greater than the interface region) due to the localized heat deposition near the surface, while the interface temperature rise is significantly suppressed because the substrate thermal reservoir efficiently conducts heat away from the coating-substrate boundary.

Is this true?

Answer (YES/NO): NO